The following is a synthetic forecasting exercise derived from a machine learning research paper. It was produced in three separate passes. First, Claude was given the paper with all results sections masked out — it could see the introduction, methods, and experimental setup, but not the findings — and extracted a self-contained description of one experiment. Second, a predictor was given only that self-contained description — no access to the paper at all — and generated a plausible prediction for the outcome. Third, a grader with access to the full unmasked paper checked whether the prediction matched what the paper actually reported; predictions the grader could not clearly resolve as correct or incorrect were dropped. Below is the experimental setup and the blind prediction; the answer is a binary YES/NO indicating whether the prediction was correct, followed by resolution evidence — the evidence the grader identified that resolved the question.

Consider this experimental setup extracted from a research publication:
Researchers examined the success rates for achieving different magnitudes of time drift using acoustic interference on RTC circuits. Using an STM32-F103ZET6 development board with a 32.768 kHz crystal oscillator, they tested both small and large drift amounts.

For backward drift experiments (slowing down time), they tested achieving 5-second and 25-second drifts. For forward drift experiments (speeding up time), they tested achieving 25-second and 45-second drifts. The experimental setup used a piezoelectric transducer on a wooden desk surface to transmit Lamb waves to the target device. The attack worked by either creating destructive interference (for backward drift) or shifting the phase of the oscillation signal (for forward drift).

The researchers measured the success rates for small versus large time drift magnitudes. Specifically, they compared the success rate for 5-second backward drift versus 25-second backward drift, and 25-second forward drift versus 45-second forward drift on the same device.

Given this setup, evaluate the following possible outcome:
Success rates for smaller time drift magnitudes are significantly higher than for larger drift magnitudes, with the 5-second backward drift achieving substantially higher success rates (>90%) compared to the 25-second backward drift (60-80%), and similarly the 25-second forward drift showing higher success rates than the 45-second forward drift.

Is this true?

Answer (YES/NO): NO